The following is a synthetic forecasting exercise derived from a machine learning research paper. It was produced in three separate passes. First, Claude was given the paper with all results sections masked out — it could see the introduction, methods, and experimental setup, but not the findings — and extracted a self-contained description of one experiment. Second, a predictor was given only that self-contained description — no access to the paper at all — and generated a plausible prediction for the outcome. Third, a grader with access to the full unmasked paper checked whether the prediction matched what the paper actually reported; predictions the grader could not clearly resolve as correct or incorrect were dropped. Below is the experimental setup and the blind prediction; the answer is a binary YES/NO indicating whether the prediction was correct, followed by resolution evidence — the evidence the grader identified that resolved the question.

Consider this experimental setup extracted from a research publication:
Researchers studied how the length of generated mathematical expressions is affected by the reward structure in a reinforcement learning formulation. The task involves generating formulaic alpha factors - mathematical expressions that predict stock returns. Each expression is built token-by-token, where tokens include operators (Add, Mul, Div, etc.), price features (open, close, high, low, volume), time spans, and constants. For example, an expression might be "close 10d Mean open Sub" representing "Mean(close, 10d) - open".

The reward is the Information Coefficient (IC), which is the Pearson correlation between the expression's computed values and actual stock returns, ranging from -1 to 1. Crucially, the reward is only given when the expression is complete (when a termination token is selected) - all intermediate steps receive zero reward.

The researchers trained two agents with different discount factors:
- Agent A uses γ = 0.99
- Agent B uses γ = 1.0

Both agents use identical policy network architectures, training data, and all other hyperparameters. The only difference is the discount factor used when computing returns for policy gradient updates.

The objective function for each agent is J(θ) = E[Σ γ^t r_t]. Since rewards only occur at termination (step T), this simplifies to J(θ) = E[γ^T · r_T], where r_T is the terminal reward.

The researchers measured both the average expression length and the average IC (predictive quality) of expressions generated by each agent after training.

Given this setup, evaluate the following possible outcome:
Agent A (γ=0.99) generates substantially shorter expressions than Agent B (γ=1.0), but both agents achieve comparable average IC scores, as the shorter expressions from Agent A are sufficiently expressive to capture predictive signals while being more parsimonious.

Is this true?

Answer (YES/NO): NO